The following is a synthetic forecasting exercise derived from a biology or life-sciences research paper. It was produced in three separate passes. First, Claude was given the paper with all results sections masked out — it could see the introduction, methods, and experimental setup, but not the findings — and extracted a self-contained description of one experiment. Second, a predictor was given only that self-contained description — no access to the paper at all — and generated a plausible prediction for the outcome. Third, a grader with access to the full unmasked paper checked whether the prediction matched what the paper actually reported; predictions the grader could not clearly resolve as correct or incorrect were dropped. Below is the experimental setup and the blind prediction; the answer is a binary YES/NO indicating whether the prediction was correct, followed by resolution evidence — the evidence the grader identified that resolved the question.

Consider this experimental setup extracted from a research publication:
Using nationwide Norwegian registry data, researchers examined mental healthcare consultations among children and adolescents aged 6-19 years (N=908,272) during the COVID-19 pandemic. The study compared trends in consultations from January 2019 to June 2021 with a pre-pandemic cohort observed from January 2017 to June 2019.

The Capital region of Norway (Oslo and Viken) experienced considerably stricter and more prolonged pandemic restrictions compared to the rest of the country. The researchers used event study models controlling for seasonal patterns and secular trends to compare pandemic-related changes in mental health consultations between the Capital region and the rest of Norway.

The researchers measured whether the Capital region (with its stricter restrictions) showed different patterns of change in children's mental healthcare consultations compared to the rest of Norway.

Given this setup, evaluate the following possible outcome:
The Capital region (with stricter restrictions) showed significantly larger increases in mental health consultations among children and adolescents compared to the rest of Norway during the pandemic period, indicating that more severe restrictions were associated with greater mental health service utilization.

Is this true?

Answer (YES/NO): NO